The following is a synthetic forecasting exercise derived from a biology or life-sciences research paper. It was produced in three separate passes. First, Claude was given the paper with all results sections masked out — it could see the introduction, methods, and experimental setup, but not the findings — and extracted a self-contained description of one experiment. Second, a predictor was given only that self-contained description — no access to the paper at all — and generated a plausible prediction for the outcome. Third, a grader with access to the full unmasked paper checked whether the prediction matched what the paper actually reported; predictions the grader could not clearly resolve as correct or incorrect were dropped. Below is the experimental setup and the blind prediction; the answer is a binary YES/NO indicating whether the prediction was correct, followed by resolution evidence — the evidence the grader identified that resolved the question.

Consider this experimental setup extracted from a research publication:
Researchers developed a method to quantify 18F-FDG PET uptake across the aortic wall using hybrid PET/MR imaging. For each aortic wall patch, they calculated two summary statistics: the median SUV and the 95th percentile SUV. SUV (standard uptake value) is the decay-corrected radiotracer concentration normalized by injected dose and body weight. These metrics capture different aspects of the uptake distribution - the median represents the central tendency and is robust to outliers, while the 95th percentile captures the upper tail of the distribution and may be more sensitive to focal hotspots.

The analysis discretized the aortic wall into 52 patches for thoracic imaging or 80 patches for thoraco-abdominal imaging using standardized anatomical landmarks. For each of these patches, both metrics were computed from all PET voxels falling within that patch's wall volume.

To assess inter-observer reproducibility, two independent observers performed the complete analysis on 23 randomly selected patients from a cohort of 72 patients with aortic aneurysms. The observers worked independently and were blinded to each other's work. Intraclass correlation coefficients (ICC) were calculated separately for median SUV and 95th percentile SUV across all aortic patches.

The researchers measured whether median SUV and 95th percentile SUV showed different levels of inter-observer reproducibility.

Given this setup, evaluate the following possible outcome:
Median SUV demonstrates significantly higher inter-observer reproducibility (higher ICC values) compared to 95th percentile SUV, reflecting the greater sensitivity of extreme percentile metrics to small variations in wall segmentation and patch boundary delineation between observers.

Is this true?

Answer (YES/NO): NO